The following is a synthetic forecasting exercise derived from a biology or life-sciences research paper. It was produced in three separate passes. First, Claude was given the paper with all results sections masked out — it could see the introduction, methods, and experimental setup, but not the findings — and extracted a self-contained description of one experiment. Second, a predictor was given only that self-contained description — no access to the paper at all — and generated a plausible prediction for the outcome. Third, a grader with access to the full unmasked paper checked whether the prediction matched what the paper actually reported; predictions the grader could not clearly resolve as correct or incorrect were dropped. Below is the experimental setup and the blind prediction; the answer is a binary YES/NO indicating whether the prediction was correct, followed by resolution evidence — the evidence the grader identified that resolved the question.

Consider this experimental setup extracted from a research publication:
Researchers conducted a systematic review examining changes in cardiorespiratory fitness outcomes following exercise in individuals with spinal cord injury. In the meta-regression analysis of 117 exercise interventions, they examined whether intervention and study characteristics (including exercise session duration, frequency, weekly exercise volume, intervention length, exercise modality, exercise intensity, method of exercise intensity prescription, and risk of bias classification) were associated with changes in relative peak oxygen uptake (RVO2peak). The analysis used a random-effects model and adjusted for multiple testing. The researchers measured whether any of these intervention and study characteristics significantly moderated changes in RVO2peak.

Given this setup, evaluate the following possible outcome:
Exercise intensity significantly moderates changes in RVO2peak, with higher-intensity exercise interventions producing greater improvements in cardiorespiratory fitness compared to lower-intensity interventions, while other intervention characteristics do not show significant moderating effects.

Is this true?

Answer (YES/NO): NO